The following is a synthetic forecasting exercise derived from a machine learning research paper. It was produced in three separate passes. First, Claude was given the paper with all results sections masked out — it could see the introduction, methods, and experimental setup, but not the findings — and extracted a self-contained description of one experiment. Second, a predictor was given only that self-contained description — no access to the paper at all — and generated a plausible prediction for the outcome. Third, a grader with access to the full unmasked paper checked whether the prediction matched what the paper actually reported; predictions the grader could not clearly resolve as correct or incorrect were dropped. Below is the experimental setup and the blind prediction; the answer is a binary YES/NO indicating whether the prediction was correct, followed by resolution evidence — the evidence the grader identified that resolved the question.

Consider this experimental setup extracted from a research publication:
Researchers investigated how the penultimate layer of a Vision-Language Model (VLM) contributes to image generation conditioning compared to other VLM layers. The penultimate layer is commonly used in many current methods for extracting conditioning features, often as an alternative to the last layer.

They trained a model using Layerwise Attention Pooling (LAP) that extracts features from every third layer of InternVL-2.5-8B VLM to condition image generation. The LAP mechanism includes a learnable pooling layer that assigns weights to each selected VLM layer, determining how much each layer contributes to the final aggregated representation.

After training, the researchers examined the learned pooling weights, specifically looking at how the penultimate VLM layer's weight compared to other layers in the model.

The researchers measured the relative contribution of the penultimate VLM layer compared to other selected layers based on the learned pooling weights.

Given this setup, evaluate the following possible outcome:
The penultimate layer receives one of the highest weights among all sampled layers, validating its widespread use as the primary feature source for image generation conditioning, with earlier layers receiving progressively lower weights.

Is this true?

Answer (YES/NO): NO